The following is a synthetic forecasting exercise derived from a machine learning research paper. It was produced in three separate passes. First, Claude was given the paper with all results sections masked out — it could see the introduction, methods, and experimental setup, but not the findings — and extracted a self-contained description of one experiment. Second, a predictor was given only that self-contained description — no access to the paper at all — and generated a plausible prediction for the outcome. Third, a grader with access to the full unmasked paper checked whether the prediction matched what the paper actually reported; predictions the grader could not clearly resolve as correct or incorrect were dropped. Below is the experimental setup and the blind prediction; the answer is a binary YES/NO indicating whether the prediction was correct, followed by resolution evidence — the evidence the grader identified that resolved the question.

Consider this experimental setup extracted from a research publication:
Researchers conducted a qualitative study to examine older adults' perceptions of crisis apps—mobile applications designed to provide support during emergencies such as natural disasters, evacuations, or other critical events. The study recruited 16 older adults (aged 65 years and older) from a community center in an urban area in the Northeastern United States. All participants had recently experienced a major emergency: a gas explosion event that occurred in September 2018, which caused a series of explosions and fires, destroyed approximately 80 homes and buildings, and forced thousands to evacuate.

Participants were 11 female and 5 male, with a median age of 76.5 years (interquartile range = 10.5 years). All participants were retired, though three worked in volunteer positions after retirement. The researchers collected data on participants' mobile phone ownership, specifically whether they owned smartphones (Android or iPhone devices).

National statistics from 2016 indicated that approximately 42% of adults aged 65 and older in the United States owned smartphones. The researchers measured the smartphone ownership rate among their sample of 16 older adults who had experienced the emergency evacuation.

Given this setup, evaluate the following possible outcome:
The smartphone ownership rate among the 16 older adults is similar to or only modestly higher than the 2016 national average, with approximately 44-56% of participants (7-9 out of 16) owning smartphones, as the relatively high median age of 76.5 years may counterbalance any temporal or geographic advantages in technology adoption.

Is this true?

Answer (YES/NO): NO